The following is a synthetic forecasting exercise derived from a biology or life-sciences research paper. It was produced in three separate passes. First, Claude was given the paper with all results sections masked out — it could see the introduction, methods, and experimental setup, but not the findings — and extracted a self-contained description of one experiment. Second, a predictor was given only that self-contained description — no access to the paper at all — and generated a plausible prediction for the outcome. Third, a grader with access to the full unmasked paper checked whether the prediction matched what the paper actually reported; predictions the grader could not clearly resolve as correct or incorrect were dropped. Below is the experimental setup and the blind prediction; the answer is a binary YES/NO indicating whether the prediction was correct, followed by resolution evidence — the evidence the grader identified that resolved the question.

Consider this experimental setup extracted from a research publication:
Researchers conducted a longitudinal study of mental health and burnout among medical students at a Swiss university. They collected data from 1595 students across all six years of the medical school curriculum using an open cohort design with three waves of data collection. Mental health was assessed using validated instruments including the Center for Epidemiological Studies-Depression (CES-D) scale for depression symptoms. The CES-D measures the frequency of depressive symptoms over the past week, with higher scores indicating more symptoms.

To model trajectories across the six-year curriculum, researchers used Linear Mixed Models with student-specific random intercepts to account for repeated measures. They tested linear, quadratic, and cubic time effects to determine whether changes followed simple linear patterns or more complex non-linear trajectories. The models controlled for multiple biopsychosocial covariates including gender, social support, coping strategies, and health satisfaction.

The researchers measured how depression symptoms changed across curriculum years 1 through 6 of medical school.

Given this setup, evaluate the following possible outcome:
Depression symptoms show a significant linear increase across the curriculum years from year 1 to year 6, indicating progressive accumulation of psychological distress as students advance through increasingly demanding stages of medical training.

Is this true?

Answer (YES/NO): NO